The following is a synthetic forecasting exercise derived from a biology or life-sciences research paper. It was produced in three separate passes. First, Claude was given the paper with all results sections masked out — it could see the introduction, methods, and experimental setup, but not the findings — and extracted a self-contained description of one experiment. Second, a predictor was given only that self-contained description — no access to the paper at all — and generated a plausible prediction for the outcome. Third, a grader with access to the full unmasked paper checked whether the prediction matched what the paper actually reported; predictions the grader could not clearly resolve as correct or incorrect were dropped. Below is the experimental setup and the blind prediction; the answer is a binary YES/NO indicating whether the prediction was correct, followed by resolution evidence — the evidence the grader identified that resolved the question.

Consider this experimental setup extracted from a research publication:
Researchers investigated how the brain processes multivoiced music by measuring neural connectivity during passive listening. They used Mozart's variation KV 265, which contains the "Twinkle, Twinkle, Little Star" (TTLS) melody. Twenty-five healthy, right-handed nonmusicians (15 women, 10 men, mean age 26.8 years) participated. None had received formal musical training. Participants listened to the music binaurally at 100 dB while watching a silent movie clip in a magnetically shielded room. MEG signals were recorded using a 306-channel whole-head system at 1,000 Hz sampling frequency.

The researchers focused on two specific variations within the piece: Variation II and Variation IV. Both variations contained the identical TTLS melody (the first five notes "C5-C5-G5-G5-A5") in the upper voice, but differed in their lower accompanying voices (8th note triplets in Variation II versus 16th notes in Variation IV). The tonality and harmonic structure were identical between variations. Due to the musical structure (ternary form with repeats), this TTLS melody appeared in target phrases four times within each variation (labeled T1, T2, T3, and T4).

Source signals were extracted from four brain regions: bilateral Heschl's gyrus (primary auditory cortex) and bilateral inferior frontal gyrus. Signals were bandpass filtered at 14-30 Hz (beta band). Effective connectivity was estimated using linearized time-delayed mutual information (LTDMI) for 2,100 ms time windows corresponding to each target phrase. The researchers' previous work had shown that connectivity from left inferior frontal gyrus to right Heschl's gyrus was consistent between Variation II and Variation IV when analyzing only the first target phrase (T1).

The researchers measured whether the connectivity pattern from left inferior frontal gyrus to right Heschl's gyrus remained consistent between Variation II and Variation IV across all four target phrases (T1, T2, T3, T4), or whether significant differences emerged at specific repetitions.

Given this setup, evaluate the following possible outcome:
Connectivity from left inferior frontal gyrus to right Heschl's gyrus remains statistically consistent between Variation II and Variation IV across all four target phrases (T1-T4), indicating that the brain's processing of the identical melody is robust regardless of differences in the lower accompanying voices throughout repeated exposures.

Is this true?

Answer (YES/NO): NO